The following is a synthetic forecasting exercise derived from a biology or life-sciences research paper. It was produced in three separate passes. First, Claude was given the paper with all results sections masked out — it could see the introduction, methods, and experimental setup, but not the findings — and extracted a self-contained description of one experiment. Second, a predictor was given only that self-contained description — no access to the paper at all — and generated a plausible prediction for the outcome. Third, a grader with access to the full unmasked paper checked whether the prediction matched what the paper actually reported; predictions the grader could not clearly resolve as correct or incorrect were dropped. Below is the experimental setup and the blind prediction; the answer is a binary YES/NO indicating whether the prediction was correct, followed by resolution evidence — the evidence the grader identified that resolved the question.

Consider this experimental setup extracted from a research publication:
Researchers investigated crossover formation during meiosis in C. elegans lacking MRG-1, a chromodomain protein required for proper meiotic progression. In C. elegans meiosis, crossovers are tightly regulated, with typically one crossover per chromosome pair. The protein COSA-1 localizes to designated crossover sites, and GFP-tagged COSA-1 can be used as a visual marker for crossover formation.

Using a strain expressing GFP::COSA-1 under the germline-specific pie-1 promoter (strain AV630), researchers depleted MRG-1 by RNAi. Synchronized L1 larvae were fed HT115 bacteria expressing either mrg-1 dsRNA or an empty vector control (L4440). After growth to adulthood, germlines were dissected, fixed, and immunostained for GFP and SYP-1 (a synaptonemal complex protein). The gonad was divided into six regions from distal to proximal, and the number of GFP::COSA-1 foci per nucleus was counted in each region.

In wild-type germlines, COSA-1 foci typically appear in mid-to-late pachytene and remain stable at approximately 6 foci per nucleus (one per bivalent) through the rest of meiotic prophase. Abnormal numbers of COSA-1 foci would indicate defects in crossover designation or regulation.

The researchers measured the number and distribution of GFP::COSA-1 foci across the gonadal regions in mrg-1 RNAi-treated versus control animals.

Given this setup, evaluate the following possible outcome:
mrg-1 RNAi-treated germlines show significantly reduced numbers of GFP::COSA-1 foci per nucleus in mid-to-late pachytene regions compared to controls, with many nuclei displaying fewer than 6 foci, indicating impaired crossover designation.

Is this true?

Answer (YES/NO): NO